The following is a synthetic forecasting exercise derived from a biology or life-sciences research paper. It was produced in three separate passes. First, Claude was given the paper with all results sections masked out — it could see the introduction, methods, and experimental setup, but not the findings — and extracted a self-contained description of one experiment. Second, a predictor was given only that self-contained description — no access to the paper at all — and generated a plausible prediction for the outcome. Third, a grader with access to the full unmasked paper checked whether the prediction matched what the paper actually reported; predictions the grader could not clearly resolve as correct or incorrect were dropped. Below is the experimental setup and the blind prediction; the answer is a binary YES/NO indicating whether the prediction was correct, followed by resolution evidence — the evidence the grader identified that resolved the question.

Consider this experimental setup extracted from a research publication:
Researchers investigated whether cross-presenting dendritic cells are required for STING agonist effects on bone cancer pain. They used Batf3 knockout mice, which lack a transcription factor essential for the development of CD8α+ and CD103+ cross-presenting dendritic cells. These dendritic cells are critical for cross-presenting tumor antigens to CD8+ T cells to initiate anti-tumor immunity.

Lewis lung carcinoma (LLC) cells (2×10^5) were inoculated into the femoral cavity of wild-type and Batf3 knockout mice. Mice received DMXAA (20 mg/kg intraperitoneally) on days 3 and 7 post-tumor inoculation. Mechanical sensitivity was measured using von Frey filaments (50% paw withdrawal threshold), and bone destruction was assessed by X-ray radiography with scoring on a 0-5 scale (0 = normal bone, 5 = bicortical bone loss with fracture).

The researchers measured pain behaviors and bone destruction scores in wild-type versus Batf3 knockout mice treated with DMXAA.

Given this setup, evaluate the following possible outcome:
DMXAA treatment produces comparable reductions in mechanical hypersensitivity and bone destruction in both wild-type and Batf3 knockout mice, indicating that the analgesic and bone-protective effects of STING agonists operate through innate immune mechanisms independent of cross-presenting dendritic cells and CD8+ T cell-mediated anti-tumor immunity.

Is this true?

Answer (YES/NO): NO